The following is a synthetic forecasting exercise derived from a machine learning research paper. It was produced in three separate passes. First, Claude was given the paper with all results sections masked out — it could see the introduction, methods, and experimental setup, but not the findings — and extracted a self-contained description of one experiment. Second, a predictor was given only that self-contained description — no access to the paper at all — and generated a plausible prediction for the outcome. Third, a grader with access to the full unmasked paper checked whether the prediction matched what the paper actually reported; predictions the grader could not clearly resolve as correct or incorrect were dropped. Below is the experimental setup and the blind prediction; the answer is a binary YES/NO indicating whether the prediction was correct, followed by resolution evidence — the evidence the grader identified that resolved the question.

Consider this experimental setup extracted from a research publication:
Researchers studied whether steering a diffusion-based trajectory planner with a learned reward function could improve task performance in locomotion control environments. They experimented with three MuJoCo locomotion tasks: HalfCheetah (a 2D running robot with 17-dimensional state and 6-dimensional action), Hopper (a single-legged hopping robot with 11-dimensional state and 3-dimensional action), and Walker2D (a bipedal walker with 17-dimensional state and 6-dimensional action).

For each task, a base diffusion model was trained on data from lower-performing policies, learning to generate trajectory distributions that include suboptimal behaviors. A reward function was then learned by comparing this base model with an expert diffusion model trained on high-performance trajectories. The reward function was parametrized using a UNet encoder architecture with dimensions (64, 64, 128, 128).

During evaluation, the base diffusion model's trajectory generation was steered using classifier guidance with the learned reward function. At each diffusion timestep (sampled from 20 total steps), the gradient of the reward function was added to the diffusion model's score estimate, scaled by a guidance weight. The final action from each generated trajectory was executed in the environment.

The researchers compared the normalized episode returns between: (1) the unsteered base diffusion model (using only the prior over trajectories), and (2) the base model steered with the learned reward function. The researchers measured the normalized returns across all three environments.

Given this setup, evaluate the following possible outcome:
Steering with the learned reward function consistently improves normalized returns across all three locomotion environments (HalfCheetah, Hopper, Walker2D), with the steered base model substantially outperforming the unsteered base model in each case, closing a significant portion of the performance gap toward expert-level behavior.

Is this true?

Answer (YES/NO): NO